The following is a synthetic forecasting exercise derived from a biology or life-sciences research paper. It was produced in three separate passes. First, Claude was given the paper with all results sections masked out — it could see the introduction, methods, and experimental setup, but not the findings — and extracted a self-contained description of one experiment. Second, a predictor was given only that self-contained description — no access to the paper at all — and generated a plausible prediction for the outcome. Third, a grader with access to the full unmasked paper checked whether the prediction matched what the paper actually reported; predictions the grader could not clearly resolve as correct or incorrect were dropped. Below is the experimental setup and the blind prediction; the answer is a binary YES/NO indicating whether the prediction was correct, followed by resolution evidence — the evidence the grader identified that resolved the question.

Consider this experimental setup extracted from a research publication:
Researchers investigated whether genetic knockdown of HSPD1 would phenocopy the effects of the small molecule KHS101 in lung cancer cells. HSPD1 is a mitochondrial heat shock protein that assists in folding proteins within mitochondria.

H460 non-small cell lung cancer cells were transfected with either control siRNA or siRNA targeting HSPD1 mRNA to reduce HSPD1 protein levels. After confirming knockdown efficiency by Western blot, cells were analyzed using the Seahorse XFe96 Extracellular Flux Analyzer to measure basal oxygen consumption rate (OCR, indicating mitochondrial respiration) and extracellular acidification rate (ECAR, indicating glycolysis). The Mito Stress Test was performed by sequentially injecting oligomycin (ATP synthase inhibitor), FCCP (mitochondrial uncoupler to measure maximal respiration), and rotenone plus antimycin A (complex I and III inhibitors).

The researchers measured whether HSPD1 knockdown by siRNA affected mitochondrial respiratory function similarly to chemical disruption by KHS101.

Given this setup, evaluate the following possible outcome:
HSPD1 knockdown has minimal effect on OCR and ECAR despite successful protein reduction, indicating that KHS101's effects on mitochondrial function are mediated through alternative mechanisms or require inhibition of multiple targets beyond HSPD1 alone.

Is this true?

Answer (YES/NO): NO